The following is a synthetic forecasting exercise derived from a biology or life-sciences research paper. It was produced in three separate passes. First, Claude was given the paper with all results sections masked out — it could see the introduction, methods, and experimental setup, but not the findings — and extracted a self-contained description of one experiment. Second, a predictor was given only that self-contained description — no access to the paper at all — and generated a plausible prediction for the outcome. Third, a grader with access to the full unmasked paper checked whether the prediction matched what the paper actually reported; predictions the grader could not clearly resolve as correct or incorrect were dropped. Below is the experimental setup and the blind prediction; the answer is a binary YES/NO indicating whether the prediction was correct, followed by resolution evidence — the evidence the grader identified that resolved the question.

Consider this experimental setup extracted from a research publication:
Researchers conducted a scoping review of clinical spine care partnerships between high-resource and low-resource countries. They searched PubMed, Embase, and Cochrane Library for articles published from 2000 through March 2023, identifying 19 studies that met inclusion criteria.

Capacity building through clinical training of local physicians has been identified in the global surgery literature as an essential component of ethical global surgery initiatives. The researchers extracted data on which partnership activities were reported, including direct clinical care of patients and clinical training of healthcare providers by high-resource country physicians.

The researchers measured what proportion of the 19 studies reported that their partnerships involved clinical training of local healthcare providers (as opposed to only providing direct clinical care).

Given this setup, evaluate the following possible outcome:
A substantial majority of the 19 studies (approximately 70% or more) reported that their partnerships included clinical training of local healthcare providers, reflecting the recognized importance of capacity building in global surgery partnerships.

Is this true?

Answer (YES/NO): NO